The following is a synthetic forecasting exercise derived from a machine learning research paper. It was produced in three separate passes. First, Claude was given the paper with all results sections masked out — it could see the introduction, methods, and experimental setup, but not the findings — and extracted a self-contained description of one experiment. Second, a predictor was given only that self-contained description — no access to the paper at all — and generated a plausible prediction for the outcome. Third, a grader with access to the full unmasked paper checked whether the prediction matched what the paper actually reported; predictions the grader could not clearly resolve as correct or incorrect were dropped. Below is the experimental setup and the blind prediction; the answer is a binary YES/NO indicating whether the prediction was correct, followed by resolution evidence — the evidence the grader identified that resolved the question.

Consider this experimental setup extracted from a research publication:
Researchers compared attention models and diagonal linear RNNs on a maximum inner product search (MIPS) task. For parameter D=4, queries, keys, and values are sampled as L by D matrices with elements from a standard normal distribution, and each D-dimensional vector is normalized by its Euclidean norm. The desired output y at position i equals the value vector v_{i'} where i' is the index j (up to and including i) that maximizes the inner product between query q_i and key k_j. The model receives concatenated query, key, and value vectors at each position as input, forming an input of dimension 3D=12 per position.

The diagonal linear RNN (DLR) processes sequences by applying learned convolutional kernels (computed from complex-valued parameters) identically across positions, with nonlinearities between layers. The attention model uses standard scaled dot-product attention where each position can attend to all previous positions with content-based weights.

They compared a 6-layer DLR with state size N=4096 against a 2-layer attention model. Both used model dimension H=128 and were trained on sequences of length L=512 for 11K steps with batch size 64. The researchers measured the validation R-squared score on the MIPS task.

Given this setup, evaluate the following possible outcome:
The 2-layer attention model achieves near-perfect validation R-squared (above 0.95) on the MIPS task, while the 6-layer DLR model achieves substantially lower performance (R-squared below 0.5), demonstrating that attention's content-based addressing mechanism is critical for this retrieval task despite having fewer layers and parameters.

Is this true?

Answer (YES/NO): YES